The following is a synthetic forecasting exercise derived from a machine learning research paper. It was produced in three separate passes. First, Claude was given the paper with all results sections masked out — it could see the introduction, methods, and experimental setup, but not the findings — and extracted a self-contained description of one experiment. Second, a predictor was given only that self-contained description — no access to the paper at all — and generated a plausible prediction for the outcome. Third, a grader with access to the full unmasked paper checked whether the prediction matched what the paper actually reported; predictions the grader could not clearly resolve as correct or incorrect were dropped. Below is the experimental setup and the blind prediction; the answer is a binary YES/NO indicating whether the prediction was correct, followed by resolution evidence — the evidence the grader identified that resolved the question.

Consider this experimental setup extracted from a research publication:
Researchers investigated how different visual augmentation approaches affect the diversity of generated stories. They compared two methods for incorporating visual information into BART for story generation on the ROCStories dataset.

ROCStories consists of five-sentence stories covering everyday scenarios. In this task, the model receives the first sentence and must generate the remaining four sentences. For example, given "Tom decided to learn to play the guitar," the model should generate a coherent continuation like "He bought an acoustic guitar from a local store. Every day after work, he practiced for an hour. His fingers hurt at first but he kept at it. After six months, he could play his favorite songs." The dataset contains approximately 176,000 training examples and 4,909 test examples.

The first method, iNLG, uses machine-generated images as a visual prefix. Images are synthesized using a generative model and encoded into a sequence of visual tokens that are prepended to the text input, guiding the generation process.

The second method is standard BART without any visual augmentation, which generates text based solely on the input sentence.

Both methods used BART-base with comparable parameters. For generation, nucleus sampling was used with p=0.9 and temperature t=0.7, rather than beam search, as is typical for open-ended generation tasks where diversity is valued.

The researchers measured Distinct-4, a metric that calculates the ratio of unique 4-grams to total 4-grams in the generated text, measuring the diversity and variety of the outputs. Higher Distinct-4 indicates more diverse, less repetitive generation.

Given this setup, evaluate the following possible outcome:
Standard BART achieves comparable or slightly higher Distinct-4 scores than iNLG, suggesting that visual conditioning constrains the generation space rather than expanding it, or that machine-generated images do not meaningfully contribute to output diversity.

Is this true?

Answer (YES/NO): NO